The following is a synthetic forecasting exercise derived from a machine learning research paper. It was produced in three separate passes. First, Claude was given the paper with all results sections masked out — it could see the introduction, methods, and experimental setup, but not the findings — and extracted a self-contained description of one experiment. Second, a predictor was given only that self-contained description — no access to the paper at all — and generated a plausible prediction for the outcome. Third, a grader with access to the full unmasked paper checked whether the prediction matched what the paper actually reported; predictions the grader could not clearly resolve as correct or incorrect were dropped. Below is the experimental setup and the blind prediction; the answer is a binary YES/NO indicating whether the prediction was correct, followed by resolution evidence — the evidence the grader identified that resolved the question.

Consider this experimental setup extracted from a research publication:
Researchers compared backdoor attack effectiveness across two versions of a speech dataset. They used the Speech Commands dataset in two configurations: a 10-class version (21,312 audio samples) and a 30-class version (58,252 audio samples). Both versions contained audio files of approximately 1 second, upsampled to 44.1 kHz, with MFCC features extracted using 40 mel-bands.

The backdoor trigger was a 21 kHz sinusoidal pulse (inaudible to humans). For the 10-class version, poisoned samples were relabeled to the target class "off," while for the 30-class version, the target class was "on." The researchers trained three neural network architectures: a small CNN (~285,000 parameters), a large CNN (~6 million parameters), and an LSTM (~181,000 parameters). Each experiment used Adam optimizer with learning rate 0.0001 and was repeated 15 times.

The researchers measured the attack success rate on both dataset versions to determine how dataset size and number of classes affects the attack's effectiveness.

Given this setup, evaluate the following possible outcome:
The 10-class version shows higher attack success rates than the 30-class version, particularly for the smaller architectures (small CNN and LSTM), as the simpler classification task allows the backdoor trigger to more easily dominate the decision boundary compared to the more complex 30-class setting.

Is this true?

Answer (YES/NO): NO